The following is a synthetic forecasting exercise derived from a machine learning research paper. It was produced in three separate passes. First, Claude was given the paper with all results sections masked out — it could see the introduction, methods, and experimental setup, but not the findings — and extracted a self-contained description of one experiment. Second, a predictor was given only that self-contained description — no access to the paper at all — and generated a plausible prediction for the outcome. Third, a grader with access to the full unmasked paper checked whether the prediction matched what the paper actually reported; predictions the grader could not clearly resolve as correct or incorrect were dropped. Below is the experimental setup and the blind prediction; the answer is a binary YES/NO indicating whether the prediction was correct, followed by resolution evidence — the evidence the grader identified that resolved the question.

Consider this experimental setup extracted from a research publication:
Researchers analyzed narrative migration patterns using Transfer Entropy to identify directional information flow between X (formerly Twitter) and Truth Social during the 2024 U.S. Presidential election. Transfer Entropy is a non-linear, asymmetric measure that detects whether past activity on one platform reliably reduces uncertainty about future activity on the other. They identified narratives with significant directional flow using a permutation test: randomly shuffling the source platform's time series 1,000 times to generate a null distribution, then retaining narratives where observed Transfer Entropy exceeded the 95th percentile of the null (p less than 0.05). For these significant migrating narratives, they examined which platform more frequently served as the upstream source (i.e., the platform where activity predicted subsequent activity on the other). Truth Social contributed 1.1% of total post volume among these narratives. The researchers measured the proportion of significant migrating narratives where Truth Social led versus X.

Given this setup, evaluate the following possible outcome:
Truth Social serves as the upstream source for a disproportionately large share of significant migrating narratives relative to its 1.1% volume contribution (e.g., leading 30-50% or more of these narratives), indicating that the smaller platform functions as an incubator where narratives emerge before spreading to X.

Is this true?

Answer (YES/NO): NO